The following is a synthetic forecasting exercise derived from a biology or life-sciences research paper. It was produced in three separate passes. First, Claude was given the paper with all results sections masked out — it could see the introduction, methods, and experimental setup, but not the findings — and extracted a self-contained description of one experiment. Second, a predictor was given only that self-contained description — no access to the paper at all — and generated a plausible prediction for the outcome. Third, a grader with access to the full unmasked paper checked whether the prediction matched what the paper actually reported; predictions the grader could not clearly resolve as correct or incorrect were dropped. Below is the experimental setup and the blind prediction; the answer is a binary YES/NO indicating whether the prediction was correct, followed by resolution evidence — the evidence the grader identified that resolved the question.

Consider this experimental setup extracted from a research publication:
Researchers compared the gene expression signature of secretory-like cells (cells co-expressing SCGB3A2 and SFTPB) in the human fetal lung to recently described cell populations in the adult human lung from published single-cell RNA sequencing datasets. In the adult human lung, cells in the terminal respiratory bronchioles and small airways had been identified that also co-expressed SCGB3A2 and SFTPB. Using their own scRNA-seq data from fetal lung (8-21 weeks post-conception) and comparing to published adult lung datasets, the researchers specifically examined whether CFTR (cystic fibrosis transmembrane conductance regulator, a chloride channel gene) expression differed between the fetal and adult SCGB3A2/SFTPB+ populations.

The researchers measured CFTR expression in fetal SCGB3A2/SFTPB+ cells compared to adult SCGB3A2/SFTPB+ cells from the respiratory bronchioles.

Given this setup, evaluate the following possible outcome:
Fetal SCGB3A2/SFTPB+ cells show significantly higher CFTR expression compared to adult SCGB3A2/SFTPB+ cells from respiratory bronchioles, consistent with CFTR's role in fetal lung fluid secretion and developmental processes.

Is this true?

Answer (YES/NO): YES